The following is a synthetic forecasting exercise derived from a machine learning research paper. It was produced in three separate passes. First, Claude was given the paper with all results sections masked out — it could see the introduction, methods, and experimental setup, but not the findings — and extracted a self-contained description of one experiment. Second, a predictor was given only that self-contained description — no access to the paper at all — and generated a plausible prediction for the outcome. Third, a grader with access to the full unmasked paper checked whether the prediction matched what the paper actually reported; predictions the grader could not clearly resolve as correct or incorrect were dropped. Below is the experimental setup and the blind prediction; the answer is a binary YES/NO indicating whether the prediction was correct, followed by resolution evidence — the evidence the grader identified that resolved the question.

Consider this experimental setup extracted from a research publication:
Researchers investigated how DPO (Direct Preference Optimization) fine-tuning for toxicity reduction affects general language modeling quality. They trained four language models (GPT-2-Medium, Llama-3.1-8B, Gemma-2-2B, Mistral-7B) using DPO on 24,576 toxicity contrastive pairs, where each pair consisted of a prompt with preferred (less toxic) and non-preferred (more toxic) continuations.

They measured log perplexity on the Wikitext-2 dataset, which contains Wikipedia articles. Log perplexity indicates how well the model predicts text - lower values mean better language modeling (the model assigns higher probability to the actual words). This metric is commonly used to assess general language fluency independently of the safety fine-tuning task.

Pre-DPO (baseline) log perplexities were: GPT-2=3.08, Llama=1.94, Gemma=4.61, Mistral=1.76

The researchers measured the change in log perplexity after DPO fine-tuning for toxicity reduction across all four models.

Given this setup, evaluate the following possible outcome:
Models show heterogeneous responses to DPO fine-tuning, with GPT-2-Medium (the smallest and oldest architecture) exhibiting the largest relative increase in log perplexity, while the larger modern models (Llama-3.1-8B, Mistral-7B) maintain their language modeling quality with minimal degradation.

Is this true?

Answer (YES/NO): NO